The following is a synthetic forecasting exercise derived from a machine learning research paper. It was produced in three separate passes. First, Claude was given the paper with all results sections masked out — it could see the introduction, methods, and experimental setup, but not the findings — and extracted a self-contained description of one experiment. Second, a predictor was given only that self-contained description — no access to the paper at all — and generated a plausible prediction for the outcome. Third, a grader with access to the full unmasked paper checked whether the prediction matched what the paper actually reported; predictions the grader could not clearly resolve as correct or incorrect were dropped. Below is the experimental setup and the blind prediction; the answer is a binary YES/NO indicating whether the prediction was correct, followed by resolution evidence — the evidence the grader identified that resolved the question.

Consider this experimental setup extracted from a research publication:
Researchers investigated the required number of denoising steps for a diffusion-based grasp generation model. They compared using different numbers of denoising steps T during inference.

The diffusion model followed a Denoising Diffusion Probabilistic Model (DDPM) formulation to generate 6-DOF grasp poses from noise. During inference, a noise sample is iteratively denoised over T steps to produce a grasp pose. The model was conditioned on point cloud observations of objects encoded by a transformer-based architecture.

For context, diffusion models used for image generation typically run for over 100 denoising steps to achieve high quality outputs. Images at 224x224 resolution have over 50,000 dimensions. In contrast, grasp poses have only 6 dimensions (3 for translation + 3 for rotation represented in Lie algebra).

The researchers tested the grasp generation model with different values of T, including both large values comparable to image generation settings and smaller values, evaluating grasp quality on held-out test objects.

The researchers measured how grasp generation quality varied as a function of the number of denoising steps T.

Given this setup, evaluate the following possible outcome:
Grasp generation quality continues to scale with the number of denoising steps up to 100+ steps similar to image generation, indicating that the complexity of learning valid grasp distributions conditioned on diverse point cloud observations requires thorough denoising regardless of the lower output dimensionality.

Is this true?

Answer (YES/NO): NO